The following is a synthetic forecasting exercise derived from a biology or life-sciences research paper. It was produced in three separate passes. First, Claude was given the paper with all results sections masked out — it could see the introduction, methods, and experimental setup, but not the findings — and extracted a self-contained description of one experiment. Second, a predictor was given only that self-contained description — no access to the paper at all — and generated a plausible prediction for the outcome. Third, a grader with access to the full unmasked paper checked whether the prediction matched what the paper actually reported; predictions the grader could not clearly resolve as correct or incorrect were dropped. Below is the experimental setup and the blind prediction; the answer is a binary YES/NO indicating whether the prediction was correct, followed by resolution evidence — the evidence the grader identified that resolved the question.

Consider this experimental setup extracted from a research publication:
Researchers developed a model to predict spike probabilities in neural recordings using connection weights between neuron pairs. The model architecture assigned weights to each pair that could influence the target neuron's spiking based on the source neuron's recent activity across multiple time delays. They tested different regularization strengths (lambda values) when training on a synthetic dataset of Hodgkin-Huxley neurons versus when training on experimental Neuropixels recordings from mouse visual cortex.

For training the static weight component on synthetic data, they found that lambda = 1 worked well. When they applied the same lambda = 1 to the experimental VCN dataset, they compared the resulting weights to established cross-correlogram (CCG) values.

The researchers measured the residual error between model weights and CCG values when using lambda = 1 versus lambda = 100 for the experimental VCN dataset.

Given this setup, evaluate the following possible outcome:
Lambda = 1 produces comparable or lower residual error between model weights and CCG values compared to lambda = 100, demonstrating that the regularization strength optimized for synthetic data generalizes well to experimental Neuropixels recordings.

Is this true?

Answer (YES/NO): NO